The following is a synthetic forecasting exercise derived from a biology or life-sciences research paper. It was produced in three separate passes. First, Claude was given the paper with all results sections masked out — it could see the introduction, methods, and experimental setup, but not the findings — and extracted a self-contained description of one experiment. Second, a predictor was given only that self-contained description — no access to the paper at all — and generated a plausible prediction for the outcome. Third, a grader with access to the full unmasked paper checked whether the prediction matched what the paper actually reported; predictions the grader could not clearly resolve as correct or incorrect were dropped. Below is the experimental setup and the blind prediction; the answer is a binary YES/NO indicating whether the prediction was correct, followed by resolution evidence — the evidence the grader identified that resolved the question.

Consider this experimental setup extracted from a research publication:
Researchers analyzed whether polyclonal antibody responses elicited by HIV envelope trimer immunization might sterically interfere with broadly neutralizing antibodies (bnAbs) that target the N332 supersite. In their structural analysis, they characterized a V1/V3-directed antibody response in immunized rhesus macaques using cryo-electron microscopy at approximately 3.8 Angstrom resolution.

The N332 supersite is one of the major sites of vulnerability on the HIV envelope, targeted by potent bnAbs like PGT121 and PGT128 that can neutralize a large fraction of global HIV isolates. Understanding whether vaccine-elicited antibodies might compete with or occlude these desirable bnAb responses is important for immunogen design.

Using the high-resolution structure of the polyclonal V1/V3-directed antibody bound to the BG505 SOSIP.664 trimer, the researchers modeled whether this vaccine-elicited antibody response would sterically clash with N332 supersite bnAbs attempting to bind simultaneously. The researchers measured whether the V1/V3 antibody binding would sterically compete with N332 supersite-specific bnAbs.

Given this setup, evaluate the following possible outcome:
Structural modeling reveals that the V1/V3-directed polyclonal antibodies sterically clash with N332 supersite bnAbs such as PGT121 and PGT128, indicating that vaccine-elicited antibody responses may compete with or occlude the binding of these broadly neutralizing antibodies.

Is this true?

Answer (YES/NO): YES